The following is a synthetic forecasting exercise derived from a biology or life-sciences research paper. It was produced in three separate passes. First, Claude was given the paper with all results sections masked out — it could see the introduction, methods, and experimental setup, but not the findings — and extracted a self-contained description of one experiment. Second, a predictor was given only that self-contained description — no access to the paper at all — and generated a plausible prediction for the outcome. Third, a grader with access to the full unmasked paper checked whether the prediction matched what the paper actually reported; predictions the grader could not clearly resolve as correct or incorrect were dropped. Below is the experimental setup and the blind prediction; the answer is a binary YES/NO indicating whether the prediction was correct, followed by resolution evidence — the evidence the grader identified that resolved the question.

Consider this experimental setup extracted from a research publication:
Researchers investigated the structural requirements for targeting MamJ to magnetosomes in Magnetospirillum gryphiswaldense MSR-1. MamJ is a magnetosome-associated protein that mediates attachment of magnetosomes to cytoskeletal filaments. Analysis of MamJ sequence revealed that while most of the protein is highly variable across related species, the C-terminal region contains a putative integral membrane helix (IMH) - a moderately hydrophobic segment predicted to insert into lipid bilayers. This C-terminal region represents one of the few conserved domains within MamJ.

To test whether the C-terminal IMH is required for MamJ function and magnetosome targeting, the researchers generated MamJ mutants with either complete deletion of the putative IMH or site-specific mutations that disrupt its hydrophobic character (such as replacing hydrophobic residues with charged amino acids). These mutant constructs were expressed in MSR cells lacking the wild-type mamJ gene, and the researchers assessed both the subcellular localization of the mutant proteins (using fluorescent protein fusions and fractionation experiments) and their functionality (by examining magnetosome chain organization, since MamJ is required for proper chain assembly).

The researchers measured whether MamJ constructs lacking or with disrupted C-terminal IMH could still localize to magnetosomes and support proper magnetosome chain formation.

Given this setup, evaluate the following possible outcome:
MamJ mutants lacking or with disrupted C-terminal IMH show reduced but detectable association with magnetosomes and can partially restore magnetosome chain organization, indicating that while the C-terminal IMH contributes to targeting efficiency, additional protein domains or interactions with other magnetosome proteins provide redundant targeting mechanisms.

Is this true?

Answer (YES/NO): NO